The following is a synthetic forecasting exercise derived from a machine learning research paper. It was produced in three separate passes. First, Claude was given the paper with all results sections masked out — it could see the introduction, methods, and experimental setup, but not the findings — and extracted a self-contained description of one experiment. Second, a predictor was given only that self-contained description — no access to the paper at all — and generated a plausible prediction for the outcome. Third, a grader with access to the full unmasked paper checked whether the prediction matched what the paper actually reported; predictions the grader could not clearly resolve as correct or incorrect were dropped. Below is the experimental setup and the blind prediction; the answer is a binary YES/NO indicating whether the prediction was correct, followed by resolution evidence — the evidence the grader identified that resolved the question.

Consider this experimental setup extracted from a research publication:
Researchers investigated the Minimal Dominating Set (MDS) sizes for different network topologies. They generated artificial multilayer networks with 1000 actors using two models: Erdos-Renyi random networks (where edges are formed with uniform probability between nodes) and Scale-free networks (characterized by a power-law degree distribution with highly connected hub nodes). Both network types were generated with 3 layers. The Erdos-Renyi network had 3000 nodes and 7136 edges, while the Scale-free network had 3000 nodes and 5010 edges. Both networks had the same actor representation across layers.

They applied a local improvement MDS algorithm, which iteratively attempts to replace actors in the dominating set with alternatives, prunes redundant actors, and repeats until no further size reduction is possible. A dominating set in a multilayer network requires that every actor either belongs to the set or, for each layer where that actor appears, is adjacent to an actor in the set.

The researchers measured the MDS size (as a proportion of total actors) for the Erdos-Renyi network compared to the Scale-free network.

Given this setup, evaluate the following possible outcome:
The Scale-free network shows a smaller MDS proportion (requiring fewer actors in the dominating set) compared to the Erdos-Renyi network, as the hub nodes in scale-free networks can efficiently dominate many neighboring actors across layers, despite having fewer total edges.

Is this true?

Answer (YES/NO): NO